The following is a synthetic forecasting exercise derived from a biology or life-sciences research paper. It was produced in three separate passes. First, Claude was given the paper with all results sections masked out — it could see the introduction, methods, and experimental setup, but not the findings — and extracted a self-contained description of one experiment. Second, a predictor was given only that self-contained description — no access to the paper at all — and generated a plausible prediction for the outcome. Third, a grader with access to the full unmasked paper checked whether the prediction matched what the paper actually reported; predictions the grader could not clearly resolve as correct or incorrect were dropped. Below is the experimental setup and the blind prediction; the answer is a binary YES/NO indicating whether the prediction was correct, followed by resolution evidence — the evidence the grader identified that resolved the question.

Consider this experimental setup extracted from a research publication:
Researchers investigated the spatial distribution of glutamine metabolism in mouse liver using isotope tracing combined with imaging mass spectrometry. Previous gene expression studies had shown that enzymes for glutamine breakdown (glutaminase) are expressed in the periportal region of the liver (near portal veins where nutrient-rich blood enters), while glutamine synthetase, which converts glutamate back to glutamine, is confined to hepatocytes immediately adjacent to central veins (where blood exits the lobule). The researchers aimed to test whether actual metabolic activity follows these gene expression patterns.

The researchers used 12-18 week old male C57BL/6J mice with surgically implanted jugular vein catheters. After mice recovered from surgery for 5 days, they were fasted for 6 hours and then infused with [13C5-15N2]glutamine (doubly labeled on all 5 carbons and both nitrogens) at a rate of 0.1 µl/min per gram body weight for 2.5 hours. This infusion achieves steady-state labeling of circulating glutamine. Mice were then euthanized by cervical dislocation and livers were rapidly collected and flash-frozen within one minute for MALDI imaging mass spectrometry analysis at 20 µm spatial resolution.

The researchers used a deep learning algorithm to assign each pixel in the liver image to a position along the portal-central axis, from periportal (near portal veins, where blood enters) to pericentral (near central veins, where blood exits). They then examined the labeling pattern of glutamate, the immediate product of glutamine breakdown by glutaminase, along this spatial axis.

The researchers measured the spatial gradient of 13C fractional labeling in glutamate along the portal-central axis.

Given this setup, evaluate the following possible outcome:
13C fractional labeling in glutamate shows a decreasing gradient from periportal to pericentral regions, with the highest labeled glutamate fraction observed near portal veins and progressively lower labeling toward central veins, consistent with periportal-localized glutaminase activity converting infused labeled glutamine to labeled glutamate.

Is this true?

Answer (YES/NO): YES